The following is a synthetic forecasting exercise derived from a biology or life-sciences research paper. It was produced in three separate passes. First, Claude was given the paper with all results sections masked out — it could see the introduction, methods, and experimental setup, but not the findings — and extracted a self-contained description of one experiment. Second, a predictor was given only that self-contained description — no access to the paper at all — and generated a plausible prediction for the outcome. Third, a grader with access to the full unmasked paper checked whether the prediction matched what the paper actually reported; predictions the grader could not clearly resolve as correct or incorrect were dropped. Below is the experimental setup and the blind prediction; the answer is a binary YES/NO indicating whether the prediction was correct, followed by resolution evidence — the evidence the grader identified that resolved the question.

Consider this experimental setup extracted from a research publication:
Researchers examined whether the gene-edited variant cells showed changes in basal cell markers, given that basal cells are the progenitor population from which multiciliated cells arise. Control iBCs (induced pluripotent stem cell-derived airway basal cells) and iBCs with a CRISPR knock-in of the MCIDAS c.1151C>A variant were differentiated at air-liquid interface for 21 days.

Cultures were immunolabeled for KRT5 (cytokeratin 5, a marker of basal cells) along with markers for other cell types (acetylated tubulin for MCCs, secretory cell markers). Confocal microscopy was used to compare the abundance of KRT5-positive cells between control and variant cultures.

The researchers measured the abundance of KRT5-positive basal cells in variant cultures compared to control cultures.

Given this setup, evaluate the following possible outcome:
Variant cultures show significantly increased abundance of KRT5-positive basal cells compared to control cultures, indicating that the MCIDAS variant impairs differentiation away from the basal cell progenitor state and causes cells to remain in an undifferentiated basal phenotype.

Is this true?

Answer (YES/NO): YES